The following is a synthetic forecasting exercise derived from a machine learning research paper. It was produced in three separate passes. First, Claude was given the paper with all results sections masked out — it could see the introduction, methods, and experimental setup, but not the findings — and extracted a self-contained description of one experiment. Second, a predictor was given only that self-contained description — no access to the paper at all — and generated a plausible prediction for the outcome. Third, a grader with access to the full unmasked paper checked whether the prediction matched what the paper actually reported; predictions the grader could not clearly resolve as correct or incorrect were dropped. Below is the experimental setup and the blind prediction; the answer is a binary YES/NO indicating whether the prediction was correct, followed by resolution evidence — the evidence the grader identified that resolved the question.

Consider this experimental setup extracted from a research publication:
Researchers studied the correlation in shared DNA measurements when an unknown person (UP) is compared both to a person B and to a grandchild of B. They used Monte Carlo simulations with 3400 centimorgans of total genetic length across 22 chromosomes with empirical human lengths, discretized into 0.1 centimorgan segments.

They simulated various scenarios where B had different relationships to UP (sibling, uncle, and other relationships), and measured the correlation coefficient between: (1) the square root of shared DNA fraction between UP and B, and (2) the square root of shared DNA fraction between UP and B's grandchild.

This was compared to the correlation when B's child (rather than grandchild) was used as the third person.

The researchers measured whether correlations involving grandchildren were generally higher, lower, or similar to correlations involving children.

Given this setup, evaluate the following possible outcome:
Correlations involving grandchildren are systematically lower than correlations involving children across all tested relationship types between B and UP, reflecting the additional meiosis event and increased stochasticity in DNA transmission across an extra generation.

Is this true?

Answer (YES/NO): YES